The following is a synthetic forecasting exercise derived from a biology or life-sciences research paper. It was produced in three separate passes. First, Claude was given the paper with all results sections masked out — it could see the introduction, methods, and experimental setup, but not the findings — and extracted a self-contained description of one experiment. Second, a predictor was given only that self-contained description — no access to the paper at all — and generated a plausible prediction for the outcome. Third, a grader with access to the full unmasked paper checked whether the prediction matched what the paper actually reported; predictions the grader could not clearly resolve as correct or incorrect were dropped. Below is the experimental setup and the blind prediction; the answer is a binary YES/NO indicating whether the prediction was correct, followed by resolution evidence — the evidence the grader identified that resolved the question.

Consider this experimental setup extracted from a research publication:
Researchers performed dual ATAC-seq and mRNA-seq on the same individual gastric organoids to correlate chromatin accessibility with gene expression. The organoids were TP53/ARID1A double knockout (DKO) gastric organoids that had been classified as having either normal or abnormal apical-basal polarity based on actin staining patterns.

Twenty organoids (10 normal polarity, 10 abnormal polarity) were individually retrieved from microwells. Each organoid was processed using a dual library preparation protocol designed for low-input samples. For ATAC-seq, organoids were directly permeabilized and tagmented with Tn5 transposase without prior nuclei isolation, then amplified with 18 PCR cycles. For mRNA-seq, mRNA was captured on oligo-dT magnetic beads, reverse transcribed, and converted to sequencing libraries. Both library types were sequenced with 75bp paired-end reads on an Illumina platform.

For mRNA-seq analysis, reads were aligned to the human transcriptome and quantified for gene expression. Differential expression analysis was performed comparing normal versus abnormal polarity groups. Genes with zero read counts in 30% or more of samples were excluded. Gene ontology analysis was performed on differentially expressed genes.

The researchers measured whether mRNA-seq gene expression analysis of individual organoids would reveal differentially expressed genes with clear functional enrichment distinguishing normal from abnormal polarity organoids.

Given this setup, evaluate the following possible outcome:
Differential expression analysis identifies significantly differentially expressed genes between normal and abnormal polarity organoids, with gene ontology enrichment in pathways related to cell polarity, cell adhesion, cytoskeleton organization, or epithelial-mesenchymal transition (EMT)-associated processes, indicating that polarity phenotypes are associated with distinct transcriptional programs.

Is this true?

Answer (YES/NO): NO